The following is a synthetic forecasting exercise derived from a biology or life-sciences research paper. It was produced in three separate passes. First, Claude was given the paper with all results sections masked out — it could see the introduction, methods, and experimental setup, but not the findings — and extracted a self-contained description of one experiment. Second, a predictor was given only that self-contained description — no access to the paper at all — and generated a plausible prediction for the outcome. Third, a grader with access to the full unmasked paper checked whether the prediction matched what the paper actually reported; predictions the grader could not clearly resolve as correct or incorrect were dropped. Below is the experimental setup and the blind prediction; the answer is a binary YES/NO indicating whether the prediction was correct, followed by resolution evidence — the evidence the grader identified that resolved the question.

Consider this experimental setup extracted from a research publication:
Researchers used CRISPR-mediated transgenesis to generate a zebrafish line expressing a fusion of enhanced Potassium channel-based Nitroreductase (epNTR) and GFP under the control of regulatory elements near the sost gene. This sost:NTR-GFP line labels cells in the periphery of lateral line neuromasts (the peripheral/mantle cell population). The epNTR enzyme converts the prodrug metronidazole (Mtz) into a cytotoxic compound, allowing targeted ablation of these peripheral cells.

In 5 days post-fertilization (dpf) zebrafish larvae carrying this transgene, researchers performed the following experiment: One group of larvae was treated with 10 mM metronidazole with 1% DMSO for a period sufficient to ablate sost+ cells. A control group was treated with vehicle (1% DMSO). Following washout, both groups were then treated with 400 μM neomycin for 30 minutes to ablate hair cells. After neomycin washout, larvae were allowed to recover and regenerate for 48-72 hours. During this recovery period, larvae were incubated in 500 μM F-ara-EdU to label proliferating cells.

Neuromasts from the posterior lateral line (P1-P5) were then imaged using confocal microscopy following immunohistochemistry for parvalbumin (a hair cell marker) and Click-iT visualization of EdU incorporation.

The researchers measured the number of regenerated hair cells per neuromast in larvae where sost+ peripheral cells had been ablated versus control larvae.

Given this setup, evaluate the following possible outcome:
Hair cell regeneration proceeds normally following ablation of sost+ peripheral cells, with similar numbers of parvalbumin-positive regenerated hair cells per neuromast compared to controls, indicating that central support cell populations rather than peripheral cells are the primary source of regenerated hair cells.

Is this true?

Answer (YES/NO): NO